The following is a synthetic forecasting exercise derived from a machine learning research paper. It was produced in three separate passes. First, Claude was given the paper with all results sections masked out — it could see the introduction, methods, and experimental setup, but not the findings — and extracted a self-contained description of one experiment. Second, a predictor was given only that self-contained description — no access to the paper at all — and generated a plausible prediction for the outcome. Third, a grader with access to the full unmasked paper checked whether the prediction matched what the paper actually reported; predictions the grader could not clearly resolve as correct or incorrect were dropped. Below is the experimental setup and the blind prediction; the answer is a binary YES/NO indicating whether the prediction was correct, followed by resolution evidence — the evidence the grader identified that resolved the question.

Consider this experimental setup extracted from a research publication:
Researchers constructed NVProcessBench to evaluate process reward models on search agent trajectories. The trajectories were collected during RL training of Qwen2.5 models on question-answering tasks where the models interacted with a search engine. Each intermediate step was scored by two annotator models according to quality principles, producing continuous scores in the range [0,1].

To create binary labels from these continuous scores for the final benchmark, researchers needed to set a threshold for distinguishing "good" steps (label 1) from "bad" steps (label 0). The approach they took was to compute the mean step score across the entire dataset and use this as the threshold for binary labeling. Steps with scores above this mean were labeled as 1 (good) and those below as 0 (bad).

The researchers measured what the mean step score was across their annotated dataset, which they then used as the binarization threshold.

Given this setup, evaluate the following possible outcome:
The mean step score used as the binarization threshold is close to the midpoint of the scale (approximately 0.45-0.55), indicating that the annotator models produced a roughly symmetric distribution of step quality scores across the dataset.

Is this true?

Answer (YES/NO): NO